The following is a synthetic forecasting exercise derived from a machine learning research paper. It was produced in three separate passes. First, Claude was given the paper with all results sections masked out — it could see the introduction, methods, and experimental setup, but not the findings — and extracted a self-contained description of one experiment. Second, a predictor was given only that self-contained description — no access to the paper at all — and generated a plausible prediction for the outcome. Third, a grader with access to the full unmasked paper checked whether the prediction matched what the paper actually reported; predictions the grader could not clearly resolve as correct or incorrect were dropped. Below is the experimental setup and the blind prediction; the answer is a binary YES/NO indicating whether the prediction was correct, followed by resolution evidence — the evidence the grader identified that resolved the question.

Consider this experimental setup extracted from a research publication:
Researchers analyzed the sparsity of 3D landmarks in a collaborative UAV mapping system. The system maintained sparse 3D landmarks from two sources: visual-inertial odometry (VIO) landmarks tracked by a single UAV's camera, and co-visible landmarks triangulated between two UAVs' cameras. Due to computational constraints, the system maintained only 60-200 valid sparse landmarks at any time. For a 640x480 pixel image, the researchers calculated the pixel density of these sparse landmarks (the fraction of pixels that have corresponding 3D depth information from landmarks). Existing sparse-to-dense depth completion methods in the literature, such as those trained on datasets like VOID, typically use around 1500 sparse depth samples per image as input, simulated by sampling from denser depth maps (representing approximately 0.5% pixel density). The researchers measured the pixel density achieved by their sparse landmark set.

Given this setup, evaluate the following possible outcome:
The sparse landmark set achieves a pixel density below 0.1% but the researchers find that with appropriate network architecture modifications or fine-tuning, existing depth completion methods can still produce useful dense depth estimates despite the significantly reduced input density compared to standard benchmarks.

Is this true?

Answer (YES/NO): NO